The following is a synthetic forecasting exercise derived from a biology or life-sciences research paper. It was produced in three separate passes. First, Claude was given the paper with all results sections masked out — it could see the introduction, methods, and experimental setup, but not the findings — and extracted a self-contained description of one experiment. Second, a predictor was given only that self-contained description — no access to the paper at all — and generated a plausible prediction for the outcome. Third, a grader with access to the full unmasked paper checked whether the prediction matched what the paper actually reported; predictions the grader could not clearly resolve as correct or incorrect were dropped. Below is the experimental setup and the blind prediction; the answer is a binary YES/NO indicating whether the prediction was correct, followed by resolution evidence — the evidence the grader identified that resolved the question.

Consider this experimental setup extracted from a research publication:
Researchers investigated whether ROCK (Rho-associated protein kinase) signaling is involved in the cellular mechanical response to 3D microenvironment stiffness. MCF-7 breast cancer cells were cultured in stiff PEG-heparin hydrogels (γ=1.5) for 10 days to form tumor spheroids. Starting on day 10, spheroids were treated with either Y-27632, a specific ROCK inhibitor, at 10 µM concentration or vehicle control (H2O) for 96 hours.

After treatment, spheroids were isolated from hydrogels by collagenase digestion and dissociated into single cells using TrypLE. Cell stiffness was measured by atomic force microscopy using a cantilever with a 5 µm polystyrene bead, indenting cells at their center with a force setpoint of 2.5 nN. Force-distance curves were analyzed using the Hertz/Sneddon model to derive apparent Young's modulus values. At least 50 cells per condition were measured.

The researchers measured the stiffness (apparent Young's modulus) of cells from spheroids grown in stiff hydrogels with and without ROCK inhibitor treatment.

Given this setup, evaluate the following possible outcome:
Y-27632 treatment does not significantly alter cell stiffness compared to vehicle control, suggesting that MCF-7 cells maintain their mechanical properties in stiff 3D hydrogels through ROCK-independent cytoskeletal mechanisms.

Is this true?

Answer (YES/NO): NO